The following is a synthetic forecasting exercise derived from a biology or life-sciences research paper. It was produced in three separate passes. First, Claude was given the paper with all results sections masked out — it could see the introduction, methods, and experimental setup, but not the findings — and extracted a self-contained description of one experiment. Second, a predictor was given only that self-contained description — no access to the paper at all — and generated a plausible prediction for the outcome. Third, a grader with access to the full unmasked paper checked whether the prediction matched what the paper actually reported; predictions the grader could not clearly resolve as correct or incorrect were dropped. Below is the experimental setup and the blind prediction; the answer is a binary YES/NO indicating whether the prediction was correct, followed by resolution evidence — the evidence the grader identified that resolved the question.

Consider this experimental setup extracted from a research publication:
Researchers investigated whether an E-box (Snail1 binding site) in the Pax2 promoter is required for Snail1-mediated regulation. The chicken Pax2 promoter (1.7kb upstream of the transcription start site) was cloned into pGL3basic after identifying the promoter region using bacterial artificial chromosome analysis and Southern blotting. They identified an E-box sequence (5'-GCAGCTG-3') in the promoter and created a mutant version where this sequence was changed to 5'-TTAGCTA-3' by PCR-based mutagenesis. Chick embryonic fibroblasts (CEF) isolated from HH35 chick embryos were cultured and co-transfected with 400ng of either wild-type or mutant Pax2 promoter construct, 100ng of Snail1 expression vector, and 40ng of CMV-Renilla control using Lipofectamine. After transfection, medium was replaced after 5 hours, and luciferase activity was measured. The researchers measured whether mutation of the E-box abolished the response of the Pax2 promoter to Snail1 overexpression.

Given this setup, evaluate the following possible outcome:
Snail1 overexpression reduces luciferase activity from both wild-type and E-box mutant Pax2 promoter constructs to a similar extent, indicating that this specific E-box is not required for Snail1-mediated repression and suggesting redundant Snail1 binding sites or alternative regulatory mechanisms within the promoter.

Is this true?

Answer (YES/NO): NO